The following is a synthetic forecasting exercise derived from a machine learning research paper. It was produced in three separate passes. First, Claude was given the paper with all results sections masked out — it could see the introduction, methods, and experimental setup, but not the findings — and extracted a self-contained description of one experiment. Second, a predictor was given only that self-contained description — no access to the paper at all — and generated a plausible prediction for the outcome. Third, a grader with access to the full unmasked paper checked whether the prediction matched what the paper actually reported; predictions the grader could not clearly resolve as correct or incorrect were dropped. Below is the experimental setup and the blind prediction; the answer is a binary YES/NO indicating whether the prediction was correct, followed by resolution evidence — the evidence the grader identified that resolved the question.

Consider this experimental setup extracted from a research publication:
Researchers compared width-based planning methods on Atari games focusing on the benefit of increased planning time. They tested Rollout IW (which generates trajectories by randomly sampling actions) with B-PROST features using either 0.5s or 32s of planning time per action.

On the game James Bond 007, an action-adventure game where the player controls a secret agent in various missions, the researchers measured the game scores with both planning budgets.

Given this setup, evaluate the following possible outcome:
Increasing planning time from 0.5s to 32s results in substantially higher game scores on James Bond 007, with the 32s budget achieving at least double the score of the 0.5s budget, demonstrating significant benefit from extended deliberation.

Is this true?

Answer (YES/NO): YES